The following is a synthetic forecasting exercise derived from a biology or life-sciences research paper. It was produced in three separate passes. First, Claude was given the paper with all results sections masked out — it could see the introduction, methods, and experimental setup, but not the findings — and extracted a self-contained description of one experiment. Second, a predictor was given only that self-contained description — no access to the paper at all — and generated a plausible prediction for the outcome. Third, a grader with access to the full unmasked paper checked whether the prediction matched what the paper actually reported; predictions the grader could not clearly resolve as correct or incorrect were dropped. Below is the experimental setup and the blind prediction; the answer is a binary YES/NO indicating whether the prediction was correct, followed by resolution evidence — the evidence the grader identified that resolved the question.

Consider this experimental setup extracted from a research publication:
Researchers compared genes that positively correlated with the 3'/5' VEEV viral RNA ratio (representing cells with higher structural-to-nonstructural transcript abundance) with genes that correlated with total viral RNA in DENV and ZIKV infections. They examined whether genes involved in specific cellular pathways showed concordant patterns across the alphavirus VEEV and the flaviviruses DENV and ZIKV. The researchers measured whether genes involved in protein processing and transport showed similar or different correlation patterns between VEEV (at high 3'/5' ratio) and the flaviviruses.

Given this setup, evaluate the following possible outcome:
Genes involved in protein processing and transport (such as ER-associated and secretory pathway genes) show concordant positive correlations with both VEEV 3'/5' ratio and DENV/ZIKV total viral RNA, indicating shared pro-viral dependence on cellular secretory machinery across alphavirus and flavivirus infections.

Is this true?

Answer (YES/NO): YES